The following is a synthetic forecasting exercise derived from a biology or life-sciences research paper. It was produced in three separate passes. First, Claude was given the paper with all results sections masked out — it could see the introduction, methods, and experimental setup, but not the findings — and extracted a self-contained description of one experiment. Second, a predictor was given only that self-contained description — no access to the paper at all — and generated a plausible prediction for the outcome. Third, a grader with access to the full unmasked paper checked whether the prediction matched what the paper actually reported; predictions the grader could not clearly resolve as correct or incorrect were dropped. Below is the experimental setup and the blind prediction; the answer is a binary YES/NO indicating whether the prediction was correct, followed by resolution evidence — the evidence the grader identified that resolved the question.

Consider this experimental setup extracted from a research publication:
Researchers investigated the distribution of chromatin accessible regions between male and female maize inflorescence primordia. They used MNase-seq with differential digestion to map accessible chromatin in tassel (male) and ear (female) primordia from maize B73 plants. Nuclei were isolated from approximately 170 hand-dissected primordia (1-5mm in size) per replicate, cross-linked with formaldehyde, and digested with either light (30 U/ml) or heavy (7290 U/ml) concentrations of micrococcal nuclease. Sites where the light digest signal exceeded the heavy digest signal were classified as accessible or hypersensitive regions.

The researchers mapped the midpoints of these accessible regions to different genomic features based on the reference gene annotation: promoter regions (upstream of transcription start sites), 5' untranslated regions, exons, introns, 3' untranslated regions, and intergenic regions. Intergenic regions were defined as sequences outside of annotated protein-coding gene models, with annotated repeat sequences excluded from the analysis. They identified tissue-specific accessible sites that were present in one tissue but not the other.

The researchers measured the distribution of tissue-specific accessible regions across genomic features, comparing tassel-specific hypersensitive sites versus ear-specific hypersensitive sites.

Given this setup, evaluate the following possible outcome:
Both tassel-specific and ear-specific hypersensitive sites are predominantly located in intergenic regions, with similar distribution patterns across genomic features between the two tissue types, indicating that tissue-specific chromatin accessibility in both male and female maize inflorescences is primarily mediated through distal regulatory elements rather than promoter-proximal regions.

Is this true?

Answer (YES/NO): NO